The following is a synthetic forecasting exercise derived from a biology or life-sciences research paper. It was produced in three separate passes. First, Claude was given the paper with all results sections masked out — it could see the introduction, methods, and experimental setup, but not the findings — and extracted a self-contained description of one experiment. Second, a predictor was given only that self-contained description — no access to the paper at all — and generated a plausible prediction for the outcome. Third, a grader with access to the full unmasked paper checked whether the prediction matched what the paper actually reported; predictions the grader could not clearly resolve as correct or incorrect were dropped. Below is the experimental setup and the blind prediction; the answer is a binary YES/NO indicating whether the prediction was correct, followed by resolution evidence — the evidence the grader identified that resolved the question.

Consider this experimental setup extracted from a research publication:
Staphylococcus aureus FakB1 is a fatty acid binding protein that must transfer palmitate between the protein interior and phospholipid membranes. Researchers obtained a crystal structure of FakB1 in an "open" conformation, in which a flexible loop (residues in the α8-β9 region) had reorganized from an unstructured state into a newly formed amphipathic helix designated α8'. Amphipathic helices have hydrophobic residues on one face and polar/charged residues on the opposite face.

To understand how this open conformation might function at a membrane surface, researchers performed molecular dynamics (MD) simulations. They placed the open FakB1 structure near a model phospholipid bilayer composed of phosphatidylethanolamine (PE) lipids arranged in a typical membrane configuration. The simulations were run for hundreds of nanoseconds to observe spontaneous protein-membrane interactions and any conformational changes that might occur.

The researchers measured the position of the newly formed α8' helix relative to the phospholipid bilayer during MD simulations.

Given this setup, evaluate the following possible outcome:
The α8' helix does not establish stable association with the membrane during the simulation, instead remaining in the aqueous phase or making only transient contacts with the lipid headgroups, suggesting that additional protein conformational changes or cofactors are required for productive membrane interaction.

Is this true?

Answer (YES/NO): NO